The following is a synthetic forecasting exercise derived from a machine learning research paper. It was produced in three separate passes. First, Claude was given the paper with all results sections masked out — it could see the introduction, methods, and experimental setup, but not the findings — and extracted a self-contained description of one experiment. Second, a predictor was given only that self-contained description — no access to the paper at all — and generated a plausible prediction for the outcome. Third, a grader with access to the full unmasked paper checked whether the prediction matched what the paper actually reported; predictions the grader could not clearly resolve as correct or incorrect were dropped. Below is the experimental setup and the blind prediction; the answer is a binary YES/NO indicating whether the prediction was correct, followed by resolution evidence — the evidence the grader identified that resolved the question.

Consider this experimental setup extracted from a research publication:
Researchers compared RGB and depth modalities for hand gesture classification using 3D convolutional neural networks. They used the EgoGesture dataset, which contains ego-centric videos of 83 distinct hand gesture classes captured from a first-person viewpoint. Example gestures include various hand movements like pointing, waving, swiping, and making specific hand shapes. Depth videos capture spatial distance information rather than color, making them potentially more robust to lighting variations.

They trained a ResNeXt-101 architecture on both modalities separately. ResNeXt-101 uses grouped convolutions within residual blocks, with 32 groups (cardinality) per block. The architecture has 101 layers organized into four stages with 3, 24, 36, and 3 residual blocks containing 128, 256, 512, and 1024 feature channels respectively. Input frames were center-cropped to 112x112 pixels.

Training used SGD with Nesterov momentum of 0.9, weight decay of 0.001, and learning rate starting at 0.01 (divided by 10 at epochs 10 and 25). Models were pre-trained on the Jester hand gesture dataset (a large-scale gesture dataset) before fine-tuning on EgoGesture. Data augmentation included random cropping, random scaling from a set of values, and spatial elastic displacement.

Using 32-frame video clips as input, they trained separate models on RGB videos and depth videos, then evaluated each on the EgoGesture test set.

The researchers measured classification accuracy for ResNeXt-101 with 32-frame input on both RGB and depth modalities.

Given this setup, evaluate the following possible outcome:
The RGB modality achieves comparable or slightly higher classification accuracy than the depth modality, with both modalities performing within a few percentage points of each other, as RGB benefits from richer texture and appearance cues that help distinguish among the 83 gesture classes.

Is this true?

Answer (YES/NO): NO